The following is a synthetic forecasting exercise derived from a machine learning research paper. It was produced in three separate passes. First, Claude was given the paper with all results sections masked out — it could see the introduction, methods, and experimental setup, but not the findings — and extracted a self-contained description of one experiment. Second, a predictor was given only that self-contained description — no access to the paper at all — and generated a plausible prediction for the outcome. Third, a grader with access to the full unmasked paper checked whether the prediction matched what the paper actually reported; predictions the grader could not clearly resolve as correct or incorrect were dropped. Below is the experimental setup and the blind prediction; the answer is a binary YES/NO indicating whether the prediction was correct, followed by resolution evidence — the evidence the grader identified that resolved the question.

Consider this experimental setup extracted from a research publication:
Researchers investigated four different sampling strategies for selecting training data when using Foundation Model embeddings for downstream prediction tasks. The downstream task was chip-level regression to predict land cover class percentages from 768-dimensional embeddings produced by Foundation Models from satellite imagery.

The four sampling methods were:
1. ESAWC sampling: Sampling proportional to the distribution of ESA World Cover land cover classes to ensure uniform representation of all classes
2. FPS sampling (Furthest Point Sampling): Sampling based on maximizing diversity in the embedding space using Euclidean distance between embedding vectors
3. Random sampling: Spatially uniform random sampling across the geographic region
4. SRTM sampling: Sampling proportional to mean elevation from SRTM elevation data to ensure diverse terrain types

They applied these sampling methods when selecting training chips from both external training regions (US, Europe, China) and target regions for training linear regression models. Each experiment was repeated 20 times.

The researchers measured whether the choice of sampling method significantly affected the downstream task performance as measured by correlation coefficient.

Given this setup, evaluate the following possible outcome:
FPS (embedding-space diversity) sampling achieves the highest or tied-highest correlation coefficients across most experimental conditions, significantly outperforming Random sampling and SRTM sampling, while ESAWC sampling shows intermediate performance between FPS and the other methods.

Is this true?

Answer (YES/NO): NO